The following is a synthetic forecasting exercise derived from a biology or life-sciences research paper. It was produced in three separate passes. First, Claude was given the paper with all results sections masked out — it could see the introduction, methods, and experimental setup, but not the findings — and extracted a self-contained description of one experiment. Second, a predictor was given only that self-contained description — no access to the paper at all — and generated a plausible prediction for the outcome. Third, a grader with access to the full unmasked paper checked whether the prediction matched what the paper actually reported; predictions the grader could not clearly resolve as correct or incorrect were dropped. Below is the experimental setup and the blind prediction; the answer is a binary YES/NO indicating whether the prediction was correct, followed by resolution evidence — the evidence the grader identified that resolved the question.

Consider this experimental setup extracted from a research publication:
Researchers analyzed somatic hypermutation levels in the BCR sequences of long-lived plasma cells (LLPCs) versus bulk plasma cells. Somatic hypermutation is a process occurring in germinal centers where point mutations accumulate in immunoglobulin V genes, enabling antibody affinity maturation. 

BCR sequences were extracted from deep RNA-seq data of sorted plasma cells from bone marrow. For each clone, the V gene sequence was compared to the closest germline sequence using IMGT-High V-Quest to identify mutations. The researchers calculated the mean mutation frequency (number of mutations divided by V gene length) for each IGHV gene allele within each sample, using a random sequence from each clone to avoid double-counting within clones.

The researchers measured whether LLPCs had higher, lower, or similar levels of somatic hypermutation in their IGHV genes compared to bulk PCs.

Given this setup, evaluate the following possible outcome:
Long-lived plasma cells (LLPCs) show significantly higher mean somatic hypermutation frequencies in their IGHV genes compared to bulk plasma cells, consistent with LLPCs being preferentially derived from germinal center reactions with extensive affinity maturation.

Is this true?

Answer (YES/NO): NO